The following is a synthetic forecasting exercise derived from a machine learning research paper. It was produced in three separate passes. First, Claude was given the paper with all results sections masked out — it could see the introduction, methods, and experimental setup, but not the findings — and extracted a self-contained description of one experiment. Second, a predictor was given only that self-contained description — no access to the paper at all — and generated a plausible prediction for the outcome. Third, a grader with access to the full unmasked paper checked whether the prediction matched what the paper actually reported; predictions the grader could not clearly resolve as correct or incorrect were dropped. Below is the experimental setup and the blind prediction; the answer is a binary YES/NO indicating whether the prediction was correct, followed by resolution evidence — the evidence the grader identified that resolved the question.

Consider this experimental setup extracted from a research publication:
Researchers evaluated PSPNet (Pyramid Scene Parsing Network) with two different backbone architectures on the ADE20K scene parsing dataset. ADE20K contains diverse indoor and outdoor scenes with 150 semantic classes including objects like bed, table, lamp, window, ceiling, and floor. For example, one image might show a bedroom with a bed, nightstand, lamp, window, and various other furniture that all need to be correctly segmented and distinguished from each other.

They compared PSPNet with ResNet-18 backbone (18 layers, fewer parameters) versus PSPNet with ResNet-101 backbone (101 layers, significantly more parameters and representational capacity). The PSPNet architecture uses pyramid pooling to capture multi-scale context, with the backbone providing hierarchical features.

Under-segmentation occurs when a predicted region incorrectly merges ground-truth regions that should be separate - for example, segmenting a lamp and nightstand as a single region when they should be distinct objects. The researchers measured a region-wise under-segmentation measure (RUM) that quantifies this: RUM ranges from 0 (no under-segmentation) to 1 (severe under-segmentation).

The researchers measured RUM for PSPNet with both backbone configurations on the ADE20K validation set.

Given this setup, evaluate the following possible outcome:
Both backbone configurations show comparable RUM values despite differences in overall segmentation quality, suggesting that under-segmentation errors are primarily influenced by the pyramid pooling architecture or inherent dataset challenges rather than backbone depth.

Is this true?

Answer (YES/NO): YES